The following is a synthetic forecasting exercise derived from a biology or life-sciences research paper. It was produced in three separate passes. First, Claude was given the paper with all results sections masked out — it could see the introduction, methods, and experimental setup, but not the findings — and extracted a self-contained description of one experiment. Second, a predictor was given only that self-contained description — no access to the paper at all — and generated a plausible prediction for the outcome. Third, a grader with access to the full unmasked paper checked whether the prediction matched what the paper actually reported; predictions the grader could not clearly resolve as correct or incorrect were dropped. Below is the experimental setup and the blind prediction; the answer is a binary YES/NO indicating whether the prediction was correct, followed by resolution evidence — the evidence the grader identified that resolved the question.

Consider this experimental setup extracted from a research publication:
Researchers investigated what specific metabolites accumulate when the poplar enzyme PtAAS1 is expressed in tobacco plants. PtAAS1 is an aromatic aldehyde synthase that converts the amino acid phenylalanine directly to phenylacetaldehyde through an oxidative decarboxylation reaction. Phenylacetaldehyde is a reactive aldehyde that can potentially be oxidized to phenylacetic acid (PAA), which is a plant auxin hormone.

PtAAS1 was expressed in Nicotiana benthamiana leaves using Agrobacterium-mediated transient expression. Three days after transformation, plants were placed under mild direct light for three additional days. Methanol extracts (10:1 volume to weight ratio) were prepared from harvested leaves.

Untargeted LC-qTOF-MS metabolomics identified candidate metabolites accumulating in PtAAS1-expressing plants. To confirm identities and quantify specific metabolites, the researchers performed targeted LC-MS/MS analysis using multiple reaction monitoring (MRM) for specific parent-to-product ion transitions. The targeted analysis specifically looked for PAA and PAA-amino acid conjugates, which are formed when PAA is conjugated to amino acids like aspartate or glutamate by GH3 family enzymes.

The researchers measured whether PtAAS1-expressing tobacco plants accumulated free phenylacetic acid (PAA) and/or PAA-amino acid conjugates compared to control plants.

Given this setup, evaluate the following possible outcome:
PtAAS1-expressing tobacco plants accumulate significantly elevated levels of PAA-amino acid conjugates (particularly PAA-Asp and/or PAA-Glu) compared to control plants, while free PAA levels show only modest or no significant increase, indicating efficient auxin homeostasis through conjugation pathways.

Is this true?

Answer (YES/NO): NO